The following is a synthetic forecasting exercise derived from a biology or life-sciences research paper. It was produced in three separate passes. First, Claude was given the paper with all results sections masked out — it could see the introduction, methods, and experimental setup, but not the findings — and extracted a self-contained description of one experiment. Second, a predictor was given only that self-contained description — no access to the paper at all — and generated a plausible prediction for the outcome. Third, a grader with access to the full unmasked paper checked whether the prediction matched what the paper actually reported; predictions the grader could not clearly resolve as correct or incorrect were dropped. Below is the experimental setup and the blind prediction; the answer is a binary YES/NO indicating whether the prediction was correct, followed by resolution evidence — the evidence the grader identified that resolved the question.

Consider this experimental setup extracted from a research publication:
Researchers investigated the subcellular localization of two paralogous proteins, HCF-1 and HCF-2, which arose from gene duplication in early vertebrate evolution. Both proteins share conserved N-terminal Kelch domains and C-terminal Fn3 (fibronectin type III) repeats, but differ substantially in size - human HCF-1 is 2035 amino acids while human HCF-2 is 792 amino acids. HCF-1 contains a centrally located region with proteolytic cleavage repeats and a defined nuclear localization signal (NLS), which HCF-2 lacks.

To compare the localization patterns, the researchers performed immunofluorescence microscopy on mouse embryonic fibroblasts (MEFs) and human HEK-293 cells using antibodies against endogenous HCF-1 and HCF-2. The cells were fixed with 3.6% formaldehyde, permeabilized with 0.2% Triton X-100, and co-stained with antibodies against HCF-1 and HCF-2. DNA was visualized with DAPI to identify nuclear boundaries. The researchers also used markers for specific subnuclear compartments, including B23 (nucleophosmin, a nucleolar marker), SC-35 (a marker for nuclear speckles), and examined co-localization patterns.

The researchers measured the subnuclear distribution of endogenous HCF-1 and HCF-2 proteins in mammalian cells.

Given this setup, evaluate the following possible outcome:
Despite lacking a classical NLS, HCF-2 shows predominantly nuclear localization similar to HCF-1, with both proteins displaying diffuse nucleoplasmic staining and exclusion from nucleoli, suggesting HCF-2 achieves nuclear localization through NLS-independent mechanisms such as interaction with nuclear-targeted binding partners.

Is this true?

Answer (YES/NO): NO